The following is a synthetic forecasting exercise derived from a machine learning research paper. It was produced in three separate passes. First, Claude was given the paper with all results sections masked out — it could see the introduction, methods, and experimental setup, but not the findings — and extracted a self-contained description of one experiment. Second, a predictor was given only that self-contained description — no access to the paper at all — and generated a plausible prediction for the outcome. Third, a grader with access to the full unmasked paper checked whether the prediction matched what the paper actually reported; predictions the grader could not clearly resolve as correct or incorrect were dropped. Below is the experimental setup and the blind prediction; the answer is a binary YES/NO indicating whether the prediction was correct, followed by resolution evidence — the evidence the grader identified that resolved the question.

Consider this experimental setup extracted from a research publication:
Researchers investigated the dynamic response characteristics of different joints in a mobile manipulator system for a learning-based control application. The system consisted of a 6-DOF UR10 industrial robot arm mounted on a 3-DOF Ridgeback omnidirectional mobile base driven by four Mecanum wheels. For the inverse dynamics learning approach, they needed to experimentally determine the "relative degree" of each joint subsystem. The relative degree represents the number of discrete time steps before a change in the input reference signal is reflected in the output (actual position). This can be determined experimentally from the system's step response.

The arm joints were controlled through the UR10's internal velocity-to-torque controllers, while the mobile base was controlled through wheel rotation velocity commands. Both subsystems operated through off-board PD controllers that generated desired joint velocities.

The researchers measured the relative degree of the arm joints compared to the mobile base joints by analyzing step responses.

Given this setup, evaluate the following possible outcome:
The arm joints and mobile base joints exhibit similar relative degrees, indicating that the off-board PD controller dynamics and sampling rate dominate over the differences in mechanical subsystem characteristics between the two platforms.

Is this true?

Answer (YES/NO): NO